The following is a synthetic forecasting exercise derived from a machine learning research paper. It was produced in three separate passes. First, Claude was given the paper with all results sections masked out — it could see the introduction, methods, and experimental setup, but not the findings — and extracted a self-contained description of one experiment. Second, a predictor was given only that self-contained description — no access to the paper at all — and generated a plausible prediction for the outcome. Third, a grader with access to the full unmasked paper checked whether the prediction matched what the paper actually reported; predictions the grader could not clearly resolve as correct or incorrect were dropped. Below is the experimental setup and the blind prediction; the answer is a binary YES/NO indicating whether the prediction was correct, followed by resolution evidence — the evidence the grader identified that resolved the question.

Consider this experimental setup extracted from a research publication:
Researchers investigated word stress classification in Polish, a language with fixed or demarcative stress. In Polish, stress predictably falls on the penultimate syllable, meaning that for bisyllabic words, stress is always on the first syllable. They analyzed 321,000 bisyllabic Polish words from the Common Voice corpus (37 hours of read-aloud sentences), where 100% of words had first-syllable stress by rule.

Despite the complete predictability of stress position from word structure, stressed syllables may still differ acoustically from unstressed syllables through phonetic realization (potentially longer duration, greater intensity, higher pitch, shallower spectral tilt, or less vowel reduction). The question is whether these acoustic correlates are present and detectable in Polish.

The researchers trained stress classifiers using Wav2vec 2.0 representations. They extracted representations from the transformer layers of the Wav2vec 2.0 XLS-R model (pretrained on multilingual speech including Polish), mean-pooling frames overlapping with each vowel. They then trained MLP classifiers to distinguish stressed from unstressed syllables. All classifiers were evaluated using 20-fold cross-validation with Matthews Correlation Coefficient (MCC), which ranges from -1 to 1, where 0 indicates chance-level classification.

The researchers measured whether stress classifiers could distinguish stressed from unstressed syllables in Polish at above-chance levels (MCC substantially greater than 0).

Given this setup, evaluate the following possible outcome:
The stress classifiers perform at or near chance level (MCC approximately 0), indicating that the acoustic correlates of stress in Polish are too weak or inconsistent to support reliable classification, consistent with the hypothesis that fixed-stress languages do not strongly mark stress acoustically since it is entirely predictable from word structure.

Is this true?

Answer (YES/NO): NO